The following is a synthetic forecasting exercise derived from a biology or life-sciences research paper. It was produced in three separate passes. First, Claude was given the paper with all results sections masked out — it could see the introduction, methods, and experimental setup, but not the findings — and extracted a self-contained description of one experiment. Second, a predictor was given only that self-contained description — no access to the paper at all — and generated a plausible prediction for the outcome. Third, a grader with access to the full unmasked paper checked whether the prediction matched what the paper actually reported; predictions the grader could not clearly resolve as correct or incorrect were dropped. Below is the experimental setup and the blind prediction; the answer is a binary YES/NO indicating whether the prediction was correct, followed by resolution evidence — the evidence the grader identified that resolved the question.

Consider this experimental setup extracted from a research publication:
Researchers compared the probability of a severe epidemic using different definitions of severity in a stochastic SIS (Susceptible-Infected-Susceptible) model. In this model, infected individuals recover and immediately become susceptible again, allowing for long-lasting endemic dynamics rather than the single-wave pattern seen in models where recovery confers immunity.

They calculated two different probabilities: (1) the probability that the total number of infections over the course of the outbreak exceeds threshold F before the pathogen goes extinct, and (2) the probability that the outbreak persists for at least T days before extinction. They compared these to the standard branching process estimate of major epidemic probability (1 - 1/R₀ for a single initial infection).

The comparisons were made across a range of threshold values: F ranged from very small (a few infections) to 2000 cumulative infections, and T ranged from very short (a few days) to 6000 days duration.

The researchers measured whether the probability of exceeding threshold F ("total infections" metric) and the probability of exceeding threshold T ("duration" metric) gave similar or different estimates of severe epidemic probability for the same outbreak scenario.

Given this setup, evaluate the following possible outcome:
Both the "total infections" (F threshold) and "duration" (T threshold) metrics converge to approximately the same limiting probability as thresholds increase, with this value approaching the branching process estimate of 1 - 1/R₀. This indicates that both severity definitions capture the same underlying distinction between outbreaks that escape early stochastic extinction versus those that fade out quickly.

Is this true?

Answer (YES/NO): NO